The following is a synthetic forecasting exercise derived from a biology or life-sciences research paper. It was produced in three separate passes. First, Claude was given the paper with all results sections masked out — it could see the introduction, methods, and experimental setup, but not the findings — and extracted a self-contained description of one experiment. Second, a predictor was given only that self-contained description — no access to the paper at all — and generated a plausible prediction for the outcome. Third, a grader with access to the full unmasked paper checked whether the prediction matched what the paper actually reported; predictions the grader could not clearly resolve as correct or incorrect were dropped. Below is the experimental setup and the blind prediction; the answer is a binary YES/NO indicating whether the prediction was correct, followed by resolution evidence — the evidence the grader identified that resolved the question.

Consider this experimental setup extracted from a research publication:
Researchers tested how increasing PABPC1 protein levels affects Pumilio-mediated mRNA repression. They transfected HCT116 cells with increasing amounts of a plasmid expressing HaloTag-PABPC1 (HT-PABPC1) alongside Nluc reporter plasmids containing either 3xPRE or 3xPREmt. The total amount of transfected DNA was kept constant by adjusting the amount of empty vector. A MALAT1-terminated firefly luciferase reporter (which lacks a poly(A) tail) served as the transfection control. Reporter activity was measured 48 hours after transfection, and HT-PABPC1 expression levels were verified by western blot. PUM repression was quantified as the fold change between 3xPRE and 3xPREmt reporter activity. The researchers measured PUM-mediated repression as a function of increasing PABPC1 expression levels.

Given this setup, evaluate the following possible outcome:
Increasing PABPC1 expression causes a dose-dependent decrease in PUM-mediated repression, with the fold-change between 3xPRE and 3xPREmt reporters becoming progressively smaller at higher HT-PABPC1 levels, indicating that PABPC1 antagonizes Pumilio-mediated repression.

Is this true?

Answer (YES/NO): YES